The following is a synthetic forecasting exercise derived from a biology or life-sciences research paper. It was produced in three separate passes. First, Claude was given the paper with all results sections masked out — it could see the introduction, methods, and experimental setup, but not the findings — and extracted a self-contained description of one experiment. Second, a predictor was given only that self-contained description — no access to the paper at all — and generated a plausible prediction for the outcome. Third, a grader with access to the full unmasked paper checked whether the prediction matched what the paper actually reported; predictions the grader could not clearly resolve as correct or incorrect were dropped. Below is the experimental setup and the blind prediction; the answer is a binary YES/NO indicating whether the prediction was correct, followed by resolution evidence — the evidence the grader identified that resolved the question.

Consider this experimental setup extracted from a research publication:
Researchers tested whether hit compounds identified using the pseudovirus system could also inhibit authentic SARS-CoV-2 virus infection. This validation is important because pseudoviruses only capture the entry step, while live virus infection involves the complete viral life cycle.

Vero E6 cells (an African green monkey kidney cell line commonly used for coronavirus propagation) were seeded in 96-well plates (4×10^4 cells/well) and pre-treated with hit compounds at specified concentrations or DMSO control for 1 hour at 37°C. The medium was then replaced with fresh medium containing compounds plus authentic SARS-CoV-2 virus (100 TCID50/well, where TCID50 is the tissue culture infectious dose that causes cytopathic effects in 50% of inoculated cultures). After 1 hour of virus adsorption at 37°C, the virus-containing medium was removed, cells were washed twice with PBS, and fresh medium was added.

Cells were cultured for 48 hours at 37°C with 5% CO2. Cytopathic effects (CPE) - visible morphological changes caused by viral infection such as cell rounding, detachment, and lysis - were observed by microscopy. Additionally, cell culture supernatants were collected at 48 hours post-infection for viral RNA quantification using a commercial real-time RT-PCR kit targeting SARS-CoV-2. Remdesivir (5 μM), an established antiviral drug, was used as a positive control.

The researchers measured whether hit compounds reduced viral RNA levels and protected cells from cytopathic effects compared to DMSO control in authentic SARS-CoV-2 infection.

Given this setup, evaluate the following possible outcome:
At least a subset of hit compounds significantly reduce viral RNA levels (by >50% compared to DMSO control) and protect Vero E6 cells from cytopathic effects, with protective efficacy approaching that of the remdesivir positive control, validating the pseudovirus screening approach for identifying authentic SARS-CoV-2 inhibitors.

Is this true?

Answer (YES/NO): NO